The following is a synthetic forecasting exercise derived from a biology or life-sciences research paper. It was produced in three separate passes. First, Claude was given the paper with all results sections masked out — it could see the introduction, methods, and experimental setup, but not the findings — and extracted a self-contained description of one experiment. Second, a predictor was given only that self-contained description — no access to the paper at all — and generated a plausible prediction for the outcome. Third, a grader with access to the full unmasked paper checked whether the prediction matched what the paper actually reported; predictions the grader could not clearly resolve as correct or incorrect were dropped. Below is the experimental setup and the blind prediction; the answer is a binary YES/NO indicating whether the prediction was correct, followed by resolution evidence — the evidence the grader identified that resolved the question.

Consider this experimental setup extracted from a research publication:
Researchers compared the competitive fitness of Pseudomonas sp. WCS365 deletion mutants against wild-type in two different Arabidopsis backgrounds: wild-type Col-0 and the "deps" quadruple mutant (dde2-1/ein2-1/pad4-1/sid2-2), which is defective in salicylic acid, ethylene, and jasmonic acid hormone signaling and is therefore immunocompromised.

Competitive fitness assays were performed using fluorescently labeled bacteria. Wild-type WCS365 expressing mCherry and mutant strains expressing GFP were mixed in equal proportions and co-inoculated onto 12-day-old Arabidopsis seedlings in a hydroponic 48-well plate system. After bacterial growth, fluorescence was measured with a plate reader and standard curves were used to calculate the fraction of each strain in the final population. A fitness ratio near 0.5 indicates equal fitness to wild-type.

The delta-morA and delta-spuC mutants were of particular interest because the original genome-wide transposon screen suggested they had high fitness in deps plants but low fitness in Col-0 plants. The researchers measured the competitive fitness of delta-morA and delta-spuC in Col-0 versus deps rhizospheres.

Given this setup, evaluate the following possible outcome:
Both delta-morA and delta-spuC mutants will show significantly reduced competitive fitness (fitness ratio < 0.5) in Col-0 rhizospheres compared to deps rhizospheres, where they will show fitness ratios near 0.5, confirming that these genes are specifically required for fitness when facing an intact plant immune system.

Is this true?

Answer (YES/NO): YES